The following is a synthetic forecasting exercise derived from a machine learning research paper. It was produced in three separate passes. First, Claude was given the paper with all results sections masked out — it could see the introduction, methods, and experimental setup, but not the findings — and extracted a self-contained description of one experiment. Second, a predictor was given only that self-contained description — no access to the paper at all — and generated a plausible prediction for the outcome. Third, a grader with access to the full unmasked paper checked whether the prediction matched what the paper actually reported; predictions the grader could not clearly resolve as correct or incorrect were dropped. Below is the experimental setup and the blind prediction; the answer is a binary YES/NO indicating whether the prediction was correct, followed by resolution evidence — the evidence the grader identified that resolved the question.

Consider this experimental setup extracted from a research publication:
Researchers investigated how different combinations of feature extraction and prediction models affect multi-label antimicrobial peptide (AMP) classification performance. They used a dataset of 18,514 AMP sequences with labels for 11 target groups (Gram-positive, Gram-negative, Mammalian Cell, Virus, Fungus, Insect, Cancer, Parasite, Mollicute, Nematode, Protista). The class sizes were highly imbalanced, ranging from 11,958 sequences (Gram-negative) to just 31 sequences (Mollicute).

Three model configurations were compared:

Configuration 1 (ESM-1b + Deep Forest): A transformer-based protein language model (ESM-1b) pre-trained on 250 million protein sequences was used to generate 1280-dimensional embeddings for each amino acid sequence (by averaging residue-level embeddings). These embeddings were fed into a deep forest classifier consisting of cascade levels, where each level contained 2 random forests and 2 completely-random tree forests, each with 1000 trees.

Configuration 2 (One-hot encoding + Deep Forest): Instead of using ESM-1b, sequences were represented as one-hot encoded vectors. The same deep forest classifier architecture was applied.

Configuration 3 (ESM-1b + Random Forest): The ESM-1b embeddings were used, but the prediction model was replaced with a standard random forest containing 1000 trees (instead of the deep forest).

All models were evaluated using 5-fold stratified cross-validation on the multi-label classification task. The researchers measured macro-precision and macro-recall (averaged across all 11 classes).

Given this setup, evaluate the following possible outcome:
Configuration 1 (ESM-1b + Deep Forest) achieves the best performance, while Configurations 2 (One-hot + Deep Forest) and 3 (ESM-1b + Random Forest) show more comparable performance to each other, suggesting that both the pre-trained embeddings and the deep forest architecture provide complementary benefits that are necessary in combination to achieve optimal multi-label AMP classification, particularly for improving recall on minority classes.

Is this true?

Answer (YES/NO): NO